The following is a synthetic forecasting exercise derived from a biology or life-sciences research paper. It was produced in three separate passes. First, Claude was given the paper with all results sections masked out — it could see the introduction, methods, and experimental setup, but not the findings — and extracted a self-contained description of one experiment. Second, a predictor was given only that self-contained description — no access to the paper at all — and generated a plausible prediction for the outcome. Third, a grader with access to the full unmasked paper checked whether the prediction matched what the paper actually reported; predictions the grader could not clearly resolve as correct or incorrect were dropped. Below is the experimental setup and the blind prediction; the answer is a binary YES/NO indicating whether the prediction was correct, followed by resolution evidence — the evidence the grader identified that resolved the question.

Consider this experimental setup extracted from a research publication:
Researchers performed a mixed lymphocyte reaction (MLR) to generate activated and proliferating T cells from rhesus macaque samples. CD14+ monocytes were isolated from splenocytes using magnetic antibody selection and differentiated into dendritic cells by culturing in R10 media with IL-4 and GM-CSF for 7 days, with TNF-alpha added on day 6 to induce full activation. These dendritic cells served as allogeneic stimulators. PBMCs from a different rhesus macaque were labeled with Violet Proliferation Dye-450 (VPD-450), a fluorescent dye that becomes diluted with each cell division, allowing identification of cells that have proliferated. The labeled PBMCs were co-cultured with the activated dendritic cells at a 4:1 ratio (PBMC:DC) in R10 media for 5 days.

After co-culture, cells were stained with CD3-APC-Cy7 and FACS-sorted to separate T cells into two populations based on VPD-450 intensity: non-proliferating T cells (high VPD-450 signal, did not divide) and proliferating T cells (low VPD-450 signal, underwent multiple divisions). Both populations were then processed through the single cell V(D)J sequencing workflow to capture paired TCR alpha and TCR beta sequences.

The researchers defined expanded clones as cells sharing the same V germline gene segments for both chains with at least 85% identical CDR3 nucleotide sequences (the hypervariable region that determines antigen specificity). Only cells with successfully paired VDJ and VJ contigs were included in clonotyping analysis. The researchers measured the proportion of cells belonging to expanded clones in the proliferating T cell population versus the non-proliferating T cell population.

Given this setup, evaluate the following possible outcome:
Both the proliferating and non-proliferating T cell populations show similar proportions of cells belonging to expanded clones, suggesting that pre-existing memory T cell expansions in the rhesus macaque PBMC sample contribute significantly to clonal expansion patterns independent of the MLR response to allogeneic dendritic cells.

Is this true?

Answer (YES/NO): NO